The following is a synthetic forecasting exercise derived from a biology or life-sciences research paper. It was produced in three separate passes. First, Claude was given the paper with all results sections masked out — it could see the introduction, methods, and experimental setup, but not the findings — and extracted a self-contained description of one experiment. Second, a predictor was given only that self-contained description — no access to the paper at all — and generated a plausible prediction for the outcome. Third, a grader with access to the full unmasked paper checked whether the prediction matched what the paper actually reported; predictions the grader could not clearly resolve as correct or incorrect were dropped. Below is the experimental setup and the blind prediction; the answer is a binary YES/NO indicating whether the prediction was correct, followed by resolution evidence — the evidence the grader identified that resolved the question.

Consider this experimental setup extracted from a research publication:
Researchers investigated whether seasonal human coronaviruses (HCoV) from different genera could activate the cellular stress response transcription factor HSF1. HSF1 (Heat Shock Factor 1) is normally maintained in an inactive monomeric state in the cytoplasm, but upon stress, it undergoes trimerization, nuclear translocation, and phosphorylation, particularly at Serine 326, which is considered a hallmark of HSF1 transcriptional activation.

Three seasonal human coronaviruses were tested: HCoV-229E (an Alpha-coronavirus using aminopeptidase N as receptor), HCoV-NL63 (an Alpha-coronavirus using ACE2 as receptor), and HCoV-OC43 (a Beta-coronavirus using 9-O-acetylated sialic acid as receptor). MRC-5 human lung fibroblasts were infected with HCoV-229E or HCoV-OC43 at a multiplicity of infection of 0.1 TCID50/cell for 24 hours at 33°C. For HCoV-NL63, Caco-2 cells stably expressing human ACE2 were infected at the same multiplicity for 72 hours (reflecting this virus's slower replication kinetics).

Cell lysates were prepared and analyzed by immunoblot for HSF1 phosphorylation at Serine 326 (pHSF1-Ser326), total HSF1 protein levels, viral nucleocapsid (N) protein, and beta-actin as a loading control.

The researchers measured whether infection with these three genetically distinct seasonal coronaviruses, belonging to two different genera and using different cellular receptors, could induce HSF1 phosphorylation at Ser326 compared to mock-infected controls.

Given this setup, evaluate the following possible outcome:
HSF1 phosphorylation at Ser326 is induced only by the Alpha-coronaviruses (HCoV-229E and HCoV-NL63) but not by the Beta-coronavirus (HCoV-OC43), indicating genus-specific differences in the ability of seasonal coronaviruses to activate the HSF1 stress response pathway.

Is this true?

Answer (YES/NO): NO